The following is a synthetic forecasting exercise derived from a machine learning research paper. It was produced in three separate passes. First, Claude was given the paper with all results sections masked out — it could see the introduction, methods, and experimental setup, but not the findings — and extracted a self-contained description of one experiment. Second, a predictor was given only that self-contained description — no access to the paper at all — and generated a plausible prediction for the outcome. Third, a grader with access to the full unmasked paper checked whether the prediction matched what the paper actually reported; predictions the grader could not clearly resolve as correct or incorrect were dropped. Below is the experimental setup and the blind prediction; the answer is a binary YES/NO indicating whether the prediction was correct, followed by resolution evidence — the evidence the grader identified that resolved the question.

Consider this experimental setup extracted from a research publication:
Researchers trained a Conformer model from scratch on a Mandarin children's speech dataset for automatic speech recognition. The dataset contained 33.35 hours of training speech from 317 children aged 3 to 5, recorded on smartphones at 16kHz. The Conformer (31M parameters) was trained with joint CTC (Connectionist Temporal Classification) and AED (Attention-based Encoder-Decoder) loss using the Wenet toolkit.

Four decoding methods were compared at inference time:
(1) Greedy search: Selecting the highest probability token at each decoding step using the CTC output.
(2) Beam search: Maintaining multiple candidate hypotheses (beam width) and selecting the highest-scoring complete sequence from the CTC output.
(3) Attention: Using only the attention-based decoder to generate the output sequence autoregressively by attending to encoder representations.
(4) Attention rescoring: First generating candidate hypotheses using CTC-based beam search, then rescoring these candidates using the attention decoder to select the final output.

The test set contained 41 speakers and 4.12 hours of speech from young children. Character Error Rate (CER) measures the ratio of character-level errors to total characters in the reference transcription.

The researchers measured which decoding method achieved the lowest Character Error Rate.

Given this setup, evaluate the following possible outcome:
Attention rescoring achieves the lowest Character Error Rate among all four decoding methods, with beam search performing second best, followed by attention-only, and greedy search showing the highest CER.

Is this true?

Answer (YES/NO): NO